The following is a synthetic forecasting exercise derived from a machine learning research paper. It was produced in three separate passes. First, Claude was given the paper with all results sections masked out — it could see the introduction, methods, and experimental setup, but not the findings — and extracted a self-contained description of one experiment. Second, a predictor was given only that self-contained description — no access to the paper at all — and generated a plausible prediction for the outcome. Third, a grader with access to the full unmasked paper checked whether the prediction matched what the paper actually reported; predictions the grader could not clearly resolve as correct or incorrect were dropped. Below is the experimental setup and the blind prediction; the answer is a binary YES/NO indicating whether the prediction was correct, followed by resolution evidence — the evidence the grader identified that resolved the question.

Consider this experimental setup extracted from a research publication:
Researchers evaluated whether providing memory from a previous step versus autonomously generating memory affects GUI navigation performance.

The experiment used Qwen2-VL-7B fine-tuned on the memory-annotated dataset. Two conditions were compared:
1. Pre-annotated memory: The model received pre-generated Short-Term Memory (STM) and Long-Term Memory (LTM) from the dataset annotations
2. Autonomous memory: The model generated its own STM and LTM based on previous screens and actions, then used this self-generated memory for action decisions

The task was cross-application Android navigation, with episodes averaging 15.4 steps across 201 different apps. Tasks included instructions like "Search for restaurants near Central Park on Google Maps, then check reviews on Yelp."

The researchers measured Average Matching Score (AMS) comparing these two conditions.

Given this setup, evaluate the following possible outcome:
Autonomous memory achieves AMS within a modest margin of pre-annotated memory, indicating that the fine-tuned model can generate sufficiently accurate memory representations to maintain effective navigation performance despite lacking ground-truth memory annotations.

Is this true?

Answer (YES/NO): YES